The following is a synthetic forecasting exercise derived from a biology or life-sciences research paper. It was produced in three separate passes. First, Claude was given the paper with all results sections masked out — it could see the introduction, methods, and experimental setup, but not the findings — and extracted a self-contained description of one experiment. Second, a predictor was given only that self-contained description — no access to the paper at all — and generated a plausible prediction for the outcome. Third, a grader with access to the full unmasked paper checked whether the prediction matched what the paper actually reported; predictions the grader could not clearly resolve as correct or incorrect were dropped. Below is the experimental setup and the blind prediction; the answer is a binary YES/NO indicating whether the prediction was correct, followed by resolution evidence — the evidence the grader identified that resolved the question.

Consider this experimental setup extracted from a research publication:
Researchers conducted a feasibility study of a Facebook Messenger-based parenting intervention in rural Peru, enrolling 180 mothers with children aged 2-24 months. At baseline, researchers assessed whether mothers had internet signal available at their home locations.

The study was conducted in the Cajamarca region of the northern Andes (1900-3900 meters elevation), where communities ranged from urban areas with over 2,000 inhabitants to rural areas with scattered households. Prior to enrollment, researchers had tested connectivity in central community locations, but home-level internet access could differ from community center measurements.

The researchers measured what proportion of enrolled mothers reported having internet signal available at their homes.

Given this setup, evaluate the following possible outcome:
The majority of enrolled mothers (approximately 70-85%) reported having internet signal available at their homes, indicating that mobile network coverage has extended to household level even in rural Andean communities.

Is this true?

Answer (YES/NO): NO